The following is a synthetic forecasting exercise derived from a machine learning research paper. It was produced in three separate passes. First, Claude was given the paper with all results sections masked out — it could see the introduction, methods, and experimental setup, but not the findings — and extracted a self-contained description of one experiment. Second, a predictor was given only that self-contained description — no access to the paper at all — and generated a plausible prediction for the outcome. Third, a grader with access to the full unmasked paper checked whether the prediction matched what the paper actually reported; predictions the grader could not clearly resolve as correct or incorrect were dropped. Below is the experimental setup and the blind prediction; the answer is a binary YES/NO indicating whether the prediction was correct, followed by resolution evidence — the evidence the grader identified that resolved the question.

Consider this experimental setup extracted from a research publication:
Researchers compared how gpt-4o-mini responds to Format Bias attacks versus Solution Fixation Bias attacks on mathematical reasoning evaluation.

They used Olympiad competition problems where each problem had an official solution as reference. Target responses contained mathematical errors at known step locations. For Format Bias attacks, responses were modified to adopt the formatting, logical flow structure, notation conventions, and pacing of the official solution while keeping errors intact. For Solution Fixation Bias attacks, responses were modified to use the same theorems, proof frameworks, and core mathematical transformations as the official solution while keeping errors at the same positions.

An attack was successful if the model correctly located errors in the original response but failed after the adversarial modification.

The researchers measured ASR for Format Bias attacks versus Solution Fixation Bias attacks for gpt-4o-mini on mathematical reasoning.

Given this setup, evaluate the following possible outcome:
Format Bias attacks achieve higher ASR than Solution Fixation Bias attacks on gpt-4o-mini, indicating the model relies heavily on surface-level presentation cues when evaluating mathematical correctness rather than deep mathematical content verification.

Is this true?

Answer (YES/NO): YES